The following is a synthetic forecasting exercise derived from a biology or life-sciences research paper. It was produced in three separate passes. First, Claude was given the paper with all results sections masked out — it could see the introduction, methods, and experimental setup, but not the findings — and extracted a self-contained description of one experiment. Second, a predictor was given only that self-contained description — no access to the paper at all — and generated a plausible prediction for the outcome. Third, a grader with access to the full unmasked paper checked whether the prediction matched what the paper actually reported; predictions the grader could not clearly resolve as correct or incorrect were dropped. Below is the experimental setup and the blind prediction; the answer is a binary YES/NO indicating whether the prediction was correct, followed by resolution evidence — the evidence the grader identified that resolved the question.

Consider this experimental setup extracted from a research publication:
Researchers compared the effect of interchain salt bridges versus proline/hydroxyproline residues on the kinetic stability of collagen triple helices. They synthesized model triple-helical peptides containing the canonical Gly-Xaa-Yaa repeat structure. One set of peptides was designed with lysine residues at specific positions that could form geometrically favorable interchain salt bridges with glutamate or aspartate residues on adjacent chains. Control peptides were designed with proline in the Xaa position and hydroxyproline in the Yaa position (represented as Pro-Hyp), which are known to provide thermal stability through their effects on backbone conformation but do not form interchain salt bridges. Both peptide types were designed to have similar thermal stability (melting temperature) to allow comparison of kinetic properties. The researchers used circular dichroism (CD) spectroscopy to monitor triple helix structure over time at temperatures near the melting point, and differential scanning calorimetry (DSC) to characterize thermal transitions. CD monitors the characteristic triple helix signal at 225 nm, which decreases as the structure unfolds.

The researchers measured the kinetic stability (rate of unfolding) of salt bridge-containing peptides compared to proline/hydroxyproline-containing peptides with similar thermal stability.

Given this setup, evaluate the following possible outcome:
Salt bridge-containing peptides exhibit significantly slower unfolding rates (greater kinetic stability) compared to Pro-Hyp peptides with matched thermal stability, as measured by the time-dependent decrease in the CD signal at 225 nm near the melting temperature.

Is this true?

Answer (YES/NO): NO